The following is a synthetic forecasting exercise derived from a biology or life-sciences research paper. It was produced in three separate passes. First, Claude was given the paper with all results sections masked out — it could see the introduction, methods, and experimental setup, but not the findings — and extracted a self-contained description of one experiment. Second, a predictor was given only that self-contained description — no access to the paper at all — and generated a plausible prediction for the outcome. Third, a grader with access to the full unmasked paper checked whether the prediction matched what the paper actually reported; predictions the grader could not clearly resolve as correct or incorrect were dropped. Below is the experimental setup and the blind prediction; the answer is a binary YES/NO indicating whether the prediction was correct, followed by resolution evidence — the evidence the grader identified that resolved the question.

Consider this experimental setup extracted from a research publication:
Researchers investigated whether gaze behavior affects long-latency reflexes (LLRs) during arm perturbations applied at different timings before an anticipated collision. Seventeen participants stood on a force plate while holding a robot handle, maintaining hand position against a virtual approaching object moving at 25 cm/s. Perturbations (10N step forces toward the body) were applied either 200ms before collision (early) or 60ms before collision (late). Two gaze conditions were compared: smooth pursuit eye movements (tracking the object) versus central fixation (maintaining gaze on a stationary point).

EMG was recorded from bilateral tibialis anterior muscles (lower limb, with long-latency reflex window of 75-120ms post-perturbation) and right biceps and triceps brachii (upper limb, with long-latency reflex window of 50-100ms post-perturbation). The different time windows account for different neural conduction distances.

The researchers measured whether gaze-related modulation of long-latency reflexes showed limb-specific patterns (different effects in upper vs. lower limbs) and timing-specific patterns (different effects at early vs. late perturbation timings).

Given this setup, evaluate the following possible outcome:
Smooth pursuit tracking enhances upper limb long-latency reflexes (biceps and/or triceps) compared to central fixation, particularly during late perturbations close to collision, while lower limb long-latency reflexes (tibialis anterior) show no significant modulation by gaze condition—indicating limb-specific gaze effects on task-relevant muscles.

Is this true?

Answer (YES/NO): NO